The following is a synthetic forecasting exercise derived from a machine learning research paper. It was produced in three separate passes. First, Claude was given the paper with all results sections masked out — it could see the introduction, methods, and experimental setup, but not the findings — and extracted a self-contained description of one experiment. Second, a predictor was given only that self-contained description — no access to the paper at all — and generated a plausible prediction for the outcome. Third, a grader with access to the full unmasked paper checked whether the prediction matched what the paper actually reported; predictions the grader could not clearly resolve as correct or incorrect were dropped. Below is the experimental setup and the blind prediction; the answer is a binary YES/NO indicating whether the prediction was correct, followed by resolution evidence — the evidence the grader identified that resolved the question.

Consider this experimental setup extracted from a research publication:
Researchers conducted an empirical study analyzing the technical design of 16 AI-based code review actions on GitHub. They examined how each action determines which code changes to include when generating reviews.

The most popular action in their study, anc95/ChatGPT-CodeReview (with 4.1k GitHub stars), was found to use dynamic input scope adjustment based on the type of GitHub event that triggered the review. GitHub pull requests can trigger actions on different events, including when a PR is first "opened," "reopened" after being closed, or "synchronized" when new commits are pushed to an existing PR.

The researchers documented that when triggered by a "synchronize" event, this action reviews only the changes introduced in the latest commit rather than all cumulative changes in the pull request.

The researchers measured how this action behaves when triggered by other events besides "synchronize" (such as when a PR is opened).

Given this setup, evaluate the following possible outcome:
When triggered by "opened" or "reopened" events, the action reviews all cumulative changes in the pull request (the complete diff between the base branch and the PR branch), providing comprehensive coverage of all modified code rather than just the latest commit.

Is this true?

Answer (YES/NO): YES